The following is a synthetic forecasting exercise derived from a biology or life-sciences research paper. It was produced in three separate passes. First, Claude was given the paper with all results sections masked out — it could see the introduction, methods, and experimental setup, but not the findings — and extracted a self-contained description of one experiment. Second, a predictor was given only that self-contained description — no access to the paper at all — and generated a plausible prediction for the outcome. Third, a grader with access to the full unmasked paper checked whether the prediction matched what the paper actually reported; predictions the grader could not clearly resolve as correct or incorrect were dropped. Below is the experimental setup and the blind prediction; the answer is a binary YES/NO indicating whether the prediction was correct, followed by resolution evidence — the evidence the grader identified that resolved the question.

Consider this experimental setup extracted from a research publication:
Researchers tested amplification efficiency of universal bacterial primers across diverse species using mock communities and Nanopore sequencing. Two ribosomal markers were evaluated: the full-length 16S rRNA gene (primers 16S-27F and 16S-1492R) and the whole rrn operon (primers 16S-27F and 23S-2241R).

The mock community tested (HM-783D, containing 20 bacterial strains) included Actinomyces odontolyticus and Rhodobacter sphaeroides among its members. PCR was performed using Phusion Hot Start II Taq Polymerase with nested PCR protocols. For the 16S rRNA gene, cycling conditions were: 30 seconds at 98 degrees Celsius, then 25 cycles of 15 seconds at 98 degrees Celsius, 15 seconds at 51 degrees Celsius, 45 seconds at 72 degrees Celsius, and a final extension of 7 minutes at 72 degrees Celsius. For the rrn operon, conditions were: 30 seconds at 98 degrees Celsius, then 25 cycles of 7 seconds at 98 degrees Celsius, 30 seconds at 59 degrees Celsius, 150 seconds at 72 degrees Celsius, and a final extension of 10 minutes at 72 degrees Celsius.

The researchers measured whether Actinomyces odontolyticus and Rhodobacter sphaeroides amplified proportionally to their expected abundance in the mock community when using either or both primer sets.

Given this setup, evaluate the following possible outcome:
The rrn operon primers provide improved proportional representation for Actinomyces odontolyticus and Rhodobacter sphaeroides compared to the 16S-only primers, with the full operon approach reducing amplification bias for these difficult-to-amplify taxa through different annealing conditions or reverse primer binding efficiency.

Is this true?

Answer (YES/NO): NO